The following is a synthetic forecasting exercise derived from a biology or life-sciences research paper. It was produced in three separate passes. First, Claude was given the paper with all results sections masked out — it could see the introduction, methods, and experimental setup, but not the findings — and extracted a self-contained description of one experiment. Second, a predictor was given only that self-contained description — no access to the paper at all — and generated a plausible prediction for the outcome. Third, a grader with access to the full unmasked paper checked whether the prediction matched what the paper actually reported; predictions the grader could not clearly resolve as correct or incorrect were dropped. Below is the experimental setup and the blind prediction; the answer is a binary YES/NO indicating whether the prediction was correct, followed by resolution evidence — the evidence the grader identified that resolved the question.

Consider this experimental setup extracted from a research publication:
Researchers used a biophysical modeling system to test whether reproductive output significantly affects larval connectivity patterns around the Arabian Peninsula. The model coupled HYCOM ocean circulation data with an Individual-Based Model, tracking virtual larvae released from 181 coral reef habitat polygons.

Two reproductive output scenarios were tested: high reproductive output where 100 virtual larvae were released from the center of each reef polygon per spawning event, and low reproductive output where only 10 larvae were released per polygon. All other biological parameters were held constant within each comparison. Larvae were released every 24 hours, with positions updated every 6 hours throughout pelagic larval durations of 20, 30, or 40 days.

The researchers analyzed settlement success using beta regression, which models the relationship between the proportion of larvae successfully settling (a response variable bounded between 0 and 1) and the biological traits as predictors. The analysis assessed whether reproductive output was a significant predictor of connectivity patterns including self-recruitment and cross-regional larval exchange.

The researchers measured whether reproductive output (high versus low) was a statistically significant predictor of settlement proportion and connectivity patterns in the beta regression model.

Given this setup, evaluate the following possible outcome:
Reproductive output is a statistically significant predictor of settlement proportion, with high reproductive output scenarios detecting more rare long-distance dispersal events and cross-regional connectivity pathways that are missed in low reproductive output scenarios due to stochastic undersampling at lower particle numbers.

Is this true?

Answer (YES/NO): NO